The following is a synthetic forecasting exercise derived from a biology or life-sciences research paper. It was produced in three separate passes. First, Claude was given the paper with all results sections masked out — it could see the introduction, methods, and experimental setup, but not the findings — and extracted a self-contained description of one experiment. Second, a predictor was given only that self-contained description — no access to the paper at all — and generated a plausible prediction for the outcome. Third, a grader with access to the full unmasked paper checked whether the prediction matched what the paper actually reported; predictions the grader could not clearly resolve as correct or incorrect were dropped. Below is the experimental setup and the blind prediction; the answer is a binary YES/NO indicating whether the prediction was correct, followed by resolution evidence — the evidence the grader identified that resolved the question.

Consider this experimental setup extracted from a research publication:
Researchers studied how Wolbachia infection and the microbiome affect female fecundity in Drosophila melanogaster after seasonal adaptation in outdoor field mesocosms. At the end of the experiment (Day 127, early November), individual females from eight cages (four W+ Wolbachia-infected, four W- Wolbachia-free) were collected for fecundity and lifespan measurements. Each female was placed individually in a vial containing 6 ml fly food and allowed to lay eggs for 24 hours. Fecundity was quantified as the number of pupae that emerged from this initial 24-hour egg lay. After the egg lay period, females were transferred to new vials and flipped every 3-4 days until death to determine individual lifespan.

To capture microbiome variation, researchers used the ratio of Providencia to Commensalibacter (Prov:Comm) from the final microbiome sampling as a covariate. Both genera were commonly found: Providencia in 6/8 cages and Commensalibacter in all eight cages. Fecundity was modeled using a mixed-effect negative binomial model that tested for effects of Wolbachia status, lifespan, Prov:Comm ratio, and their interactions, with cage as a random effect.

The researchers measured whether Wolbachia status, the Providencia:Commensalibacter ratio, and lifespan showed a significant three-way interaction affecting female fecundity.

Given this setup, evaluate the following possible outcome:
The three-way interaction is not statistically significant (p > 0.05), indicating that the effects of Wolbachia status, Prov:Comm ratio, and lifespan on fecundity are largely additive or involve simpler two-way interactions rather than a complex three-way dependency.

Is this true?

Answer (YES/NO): NO